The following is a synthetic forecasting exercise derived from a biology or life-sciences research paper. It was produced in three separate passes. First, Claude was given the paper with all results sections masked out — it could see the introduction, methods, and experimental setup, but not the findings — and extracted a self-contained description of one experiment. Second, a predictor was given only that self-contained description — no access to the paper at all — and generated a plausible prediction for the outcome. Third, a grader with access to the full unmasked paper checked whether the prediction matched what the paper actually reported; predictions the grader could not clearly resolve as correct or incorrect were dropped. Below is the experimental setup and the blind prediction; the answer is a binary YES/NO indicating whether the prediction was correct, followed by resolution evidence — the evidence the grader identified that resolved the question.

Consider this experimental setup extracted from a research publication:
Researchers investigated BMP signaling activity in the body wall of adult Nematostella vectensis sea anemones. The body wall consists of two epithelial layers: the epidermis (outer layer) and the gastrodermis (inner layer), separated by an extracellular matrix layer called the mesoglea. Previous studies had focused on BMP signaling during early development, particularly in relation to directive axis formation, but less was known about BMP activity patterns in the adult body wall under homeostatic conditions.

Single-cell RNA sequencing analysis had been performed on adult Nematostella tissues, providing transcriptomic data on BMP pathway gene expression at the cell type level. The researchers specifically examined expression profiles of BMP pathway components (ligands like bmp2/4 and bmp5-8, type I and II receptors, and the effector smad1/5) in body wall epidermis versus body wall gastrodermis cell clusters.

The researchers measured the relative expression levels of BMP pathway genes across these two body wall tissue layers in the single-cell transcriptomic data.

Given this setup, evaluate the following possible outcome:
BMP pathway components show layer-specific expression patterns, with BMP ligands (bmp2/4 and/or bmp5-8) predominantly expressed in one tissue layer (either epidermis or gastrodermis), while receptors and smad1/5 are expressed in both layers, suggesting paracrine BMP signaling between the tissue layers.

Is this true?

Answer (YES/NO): NO